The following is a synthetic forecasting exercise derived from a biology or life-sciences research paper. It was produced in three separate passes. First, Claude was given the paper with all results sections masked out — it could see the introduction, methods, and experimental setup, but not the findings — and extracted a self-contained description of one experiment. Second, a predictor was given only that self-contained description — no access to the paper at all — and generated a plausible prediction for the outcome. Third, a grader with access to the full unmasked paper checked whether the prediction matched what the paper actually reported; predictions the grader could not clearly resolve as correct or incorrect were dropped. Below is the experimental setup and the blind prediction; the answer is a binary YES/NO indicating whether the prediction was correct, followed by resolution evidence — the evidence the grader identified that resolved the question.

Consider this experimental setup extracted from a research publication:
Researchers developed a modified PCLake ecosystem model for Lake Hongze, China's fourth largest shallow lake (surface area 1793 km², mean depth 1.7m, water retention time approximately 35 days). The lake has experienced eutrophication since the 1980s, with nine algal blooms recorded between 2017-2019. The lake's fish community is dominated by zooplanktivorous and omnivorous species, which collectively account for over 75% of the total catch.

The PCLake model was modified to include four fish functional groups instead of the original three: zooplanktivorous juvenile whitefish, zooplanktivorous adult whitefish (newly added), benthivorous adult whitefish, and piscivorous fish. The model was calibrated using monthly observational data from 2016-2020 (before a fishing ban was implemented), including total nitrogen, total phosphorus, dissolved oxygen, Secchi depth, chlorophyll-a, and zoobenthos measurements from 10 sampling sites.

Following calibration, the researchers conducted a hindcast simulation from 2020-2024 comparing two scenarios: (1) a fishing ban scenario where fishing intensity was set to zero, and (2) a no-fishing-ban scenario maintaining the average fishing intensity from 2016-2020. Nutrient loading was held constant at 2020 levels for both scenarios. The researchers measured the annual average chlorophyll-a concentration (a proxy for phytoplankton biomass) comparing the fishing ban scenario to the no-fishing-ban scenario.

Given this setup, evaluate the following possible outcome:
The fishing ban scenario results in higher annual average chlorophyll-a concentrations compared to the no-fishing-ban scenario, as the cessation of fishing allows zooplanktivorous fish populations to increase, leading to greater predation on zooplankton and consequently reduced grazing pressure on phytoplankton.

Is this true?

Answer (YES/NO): YES